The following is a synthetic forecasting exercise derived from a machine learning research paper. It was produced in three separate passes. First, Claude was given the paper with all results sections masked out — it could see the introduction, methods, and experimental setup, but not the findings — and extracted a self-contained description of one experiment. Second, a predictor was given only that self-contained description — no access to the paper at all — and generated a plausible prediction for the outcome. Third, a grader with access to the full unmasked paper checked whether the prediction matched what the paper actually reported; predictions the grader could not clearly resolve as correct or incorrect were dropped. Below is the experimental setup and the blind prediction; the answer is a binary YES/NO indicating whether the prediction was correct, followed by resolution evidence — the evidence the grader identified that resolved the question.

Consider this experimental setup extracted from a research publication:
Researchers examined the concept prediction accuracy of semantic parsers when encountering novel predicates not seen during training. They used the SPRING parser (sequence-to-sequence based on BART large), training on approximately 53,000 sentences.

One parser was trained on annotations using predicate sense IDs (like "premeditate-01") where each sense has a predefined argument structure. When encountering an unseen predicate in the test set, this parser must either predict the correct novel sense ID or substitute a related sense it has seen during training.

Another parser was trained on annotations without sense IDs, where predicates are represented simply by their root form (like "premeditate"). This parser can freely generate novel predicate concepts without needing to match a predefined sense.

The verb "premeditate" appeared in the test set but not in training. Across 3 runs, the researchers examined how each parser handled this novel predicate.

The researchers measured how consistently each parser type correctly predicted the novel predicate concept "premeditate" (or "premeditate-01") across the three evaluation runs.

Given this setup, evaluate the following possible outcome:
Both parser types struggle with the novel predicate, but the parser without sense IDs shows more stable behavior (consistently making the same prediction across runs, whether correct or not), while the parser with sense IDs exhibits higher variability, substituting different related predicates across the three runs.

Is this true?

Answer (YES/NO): NO